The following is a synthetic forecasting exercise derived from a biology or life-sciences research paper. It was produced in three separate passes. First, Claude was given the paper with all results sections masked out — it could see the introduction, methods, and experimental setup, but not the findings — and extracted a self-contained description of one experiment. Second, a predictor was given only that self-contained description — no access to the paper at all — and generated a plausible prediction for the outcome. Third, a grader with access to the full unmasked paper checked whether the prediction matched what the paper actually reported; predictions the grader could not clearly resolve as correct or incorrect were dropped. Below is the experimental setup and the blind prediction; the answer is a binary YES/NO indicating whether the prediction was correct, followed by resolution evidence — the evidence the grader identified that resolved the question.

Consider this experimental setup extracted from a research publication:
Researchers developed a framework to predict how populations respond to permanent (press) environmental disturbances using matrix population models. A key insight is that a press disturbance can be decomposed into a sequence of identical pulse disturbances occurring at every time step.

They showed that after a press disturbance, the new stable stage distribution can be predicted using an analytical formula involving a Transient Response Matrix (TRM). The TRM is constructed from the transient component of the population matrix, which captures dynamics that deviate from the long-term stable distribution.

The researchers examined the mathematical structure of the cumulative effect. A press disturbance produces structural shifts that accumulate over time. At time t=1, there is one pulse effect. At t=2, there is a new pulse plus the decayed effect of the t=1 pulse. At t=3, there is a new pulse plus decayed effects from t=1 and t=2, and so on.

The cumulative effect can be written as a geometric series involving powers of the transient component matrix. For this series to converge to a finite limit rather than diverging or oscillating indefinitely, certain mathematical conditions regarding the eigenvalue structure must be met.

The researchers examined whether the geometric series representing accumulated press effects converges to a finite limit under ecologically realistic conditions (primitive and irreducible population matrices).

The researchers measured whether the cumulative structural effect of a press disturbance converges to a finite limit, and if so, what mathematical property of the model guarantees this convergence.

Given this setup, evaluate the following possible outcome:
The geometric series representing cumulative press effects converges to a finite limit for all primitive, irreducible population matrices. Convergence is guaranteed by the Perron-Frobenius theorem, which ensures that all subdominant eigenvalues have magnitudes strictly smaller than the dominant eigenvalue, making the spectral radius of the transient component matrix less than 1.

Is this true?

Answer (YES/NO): YES